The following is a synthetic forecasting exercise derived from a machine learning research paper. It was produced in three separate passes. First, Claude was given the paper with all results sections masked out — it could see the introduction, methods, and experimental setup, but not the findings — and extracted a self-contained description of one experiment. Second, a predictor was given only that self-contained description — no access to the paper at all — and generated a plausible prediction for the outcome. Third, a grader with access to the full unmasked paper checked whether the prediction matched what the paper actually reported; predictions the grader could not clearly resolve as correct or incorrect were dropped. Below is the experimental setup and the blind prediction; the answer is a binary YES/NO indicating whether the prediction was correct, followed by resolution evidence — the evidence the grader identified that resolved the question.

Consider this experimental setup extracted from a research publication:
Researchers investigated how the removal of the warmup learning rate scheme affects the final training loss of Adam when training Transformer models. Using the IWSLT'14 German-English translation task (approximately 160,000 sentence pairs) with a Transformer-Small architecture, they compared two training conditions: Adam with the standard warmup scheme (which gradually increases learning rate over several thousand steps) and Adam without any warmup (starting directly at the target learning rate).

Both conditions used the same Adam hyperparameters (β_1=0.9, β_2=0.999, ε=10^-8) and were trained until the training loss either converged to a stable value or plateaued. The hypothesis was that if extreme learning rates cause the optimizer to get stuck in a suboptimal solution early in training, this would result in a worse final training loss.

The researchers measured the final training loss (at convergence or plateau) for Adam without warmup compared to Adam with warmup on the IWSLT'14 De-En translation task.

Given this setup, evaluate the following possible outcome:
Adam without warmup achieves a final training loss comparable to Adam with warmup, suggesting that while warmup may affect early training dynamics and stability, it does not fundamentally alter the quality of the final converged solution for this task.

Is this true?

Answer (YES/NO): NO